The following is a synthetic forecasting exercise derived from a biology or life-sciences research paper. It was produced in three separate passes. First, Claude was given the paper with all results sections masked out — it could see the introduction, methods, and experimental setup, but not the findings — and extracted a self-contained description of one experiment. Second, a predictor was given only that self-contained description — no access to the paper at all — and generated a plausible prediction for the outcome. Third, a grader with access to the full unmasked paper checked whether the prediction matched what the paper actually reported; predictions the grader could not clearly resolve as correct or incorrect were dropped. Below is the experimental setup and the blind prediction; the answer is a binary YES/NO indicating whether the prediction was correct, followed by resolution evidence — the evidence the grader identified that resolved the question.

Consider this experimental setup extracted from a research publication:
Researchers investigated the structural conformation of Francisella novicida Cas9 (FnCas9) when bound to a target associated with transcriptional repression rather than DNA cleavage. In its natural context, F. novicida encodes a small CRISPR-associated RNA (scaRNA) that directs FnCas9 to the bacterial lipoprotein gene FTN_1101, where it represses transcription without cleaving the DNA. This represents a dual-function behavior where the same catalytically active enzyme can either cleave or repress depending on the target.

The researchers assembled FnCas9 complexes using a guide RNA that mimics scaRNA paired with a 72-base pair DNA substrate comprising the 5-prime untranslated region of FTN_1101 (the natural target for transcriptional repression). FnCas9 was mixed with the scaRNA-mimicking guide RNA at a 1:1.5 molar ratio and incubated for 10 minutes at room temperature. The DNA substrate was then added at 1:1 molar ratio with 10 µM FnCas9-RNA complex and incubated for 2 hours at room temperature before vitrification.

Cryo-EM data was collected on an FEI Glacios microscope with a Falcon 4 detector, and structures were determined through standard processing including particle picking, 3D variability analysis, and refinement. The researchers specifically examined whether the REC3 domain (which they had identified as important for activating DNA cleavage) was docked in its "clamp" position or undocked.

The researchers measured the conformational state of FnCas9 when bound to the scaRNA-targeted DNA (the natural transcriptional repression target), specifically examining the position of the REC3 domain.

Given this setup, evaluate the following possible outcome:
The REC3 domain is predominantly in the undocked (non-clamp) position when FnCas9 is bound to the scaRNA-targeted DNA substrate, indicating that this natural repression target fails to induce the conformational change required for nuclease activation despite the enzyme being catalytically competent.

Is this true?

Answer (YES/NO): YES